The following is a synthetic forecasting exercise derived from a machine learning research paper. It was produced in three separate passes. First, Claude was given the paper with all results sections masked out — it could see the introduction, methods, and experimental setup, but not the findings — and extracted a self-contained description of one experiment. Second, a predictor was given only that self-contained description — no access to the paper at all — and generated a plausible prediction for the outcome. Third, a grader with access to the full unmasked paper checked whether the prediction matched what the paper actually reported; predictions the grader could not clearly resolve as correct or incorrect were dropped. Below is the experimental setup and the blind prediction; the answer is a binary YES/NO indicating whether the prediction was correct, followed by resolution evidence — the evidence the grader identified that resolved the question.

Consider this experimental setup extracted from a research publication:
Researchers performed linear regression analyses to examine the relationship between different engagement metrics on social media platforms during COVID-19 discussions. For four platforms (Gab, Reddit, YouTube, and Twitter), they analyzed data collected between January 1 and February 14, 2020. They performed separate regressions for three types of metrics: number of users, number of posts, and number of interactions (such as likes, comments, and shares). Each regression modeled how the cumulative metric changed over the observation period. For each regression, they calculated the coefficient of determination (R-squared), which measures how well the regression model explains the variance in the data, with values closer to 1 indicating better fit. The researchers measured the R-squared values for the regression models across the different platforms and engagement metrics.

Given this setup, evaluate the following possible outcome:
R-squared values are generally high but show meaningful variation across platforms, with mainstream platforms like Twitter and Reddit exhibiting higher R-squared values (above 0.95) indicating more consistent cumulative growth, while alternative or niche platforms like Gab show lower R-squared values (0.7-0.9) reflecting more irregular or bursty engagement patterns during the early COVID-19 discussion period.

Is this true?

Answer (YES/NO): NO